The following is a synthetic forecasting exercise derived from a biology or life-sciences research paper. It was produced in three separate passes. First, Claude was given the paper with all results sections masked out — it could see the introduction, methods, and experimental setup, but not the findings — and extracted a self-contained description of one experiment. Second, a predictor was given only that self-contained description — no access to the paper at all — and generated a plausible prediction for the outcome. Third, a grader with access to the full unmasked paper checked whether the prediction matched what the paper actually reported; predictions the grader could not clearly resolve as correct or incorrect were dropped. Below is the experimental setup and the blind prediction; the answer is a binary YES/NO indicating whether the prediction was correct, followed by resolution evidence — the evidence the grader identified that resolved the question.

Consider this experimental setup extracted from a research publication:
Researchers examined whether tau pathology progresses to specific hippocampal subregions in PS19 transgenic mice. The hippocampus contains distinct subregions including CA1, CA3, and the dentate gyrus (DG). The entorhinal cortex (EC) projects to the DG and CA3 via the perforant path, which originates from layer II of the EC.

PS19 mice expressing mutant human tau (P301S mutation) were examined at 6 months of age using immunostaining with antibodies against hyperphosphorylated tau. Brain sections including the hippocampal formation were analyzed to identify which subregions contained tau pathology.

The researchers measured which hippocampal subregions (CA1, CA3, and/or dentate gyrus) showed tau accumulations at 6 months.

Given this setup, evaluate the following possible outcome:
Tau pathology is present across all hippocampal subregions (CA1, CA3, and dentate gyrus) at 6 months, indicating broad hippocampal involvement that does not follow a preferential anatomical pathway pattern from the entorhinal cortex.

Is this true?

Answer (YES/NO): NO